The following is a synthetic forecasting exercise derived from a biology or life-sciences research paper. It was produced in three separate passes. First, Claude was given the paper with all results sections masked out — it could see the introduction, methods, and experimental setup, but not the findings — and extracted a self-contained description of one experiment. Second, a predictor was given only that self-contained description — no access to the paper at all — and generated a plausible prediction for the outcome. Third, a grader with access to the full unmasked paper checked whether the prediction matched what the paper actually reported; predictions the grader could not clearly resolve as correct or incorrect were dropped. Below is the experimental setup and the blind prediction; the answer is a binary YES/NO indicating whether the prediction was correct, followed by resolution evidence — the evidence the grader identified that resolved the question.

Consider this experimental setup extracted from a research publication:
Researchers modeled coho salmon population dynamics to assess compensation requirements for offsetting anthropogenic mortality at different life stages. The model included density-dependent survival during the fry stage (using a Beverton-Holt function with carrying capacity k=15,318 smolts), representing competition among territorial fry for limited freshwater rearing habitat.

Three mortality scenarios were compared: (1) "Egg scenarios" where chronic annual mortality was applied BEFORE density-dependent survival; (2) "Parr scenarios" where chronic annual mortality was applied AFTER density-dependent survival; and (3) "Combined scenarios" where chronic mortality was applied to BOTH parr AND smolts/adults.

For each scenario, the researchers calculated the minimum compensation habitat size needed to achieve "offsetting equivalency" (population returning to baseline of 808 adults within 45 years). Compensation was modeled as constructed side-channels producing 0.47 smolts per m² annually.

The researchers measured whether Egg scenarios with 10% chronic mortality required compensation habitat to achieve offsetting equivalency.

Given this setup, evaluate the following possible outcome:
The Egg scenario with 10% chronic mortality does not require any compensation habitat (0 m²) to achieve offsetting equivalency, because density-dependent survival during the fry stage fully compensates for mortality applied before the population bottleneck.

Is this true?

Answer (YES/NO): NO